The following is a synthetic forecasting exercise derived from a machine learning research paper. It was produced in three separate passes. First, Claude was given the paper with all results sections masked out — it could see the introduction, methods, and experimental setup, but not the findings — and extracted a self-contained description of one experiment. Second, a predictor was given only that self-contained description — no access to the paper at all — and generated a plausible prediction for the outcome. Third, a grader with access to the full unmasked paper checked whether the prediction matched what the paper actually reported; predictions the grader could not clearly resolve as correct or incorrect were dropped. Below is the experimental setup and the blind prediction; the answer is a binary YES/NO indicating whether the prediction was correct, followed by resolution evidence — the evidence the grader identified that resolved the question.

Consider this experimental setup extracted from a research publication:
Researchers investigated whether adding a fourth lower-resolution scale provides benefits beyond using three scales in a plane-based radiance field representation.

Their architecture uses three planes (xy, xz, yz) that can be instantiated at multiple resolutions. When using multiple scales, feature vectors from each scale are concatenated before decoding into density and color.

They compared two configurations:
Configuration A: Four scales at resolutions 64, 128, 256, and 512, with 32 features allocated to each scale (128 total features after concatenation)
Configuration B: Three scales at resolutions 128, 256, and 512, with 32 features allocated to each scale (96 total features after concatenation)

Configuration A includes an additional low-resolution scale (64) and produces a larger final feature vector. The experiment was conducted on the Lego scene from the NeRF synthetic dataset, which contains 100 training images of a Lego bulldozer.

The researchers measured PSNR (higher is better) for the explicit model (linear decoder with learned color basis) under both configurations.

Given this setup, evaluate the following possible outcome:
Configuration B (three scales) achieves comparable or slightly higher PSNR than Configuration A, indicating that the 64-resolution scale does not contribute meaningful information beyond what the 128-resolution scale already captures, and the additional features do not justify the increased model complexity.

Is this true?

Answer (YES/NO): YES